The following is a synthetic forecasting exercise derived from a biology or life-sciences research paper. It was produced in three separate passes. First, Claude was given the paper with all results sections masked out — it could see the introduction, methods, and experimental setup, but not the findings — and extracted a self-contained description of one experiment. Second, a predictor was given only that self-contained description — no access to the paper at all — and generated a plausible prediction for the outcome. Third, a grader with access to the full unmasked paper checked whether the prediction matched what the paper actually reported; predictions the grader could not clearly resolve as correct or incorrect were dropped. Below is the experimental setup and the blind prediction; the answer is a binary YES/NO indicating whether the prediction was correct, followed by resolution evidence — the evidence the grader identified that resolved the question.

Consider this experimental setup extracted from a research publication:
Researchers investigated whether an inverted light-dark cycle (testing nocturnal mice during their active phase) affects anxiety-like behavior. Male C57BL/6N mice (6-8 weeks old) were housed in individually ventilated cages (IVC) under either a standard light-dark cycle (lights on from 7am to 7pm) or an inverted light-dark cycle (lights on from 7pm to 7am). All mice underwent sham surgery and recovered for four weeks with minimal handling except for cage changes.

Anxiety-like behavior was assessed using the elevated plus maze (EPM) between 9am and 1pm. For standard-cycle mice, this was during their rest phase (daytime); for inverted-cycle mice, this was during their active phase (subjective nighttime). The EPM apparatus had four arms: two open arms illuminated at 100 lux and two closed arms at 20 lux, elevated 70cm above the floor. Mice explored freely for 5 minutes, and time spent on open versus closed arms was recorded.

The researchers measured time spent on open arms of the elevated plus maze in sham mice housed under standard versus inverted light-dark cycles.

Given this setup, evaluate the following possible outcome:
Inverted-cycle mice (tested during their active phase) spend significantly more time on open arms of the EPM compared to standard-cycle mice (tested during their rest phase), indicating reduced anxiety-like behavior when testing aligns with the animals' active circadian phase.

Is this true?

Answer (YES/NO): NO